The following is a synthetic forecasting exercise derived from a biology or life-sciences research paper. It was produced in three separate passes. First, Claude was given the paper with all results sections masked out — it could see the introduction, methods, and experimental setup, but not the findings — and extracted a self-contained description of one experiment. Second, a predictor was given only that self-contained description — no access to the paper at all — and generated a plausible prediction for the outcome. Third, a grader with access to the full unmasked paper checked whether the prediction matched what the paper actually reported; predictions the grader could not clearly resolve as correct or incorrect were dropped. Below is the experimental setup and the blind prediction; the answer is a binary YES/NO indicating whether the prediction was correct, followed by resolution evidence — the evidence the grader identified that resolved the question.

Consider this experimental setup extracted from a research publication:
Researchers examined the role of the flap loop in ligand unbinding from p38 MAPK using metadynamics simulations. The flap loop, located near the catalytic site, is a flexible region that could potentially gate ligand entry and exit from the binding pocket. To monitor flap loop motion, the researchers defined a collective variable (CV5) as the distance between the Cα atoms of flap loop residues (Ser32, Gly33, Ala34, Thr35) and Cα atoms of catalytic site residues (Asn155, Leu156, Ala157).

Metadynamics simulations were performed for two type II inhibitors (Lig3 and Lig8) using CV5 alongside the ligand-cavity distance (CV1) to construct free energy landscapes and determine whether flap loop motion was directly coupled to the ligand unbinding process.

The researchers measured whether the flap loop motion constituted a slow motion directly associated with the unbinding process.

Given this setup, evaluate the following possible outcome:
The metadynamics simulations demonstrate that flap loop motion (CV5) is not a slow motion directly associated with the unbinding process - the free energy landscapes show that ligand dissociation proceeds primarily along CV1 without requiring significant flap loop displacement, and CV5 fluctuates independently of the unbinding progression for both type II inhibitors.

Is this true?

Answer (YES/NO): NO